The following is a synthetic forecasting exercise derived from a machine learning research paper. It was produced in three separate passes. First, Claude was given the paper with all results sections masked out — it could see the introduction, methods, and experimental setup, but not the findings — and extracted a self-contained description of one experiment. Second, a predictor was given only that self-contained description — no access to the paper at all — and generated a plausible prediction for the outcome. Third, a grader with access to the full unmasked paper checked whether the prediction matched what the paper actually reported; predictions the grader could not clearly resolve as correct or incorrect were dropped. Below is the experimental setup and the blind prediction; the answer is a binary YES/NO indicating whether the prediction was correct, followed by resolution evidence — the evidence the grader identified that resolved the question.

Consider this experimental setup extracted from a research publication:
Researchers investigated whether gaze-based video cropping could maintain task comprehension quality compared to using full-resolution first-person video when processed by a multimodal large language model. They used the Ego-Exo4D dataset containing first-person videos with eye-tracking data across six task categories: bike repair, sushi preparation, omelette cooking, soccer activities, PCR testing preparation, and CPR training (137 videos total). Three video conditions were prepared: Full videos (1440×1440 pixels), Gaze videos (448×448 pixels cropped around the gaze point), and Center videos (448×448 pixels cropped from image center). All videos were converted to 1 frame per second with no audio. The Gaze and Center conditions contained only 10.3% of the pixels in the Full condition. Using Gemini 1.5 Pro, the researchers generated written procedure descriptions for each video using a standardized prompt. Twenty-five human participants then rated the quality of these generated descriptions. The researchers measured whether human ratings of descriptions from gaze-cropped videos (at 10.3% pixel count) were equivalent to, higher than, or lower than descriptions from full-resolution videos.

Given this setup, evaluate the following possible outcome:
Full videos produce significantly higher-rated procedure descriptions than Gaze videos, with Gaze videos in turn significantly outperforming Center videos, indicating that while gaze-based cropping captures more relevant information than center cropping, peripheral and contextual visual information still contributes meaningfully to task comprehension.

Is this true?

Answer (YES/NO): NO